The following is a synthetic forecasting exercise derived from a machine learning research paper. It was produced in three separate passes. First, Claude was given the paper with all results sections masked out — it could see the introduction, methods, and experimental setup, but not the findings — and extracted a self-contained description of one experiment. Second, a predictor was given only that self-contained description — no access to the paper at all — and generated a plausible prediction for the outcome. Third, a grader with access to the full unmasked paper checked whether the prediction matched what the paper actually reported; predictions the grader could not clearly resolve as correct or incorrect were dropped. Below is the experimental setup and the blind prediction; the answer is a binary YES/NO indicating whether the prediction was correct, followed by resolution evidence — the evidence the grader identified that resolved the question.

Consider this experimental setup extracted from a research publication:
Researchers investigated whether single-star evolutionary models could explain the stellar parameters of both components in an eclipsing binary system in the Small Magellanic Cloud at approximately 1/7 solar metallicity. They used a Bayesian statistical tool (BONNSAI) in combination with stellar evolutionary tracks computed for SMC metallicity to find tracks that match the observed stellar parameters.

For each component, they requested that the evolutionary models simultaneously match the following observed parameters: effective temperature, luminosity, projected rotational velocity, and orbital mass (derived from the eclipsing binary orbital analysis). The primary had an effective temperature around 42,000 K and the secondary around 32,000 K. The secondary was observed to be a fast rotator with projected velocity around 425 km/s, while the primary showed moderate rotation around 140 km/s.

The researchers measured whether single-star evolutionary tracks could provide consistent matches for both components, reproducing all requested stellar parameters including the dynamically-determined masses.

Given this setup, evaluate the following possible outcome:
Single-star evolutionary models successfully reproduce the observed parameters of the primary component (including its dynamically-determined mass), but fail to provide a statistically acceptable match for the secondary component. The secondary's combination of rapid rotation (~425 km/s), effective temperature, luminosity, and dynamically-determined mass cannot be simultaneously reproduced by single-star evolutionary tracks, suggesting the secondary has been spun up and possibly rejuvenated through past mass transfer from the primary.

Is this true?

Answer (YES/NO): NO